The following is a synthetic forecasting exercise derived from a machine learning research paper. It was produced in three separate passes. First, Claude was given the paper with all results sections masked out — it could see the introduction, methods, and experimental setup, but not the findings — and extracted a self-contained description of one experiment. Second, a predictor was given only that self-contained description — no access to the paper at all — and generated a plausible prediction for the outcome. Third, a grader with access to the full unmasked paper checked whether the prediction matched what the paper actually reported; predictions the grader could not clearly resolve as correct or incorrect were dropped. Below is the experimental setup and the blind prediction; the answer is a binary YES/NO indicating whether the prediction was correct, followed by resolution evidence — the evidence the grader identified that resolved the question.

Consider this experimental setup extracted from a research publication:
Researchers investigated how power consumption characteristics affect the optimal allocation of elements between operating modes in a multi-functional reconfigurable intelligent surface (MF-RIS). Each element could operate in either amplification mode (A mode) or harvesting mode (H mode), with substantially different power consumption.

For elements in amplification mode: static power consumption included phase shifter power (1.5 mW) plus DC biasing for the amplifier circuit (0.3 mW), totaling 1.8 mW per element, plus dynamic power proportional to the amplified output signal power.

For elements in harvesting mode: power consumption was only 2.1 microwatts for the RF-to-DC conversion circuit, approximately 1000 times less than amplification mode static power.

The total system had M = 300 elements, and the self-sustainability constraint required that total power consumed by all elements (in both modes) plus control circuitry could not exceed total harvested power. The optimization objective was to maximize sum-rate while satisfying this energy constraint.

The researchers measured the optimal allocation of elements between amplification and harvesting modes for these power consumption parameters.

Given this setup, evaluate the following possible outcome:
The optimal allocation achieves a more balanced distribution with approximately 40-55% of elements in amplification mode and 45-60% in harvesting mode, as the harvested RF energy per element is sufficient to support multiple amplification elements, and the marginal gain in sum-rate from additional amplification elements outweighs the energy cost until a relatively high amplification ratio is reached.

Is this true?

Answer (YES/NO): NO